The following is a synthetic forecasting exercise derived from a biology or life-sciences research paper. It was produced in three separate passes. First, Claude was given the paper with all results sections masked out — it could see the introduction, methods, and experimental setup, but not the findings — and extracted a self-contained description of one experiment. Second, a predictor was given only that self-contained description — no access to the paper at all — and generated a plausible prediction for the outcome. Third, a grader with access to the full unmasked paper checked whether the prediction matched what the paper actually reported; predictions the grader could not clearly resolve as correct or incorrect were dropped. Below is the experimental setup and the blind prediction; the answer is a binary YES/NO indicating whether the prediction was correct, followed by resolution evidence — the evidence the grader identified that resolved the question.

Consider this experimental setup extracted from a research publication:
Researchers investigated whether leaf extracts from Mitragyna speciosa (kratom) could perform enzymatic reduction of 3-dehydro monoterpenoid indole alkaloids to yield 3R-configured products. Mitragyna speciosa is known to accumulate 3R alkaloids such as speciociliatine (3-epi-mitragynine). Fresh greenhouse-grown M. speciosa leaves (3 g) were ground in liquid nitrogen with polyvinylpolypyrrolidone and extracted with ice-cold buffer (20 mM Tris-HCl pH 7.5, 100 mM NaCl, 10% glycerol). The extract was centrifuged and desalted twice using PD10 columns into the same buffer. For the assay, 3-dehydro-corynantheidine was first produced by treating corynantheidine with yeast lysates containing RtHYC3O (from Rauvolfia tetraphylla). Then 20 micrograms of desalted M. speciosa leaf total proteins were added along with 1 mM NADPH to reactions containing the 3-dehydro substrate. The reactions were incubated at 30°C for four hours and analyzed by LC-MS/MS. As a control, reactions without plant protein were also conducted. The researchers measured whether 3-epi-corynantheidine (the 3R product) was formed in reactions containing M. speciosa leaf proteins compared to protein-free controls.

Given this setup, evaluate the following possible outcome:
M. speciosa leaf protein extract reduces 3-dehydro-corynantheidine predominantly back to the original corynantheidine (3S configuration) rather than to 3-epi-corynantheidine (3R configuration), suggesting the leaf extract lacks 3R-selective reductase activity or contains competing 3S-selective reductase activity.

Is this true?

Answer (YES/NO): NO